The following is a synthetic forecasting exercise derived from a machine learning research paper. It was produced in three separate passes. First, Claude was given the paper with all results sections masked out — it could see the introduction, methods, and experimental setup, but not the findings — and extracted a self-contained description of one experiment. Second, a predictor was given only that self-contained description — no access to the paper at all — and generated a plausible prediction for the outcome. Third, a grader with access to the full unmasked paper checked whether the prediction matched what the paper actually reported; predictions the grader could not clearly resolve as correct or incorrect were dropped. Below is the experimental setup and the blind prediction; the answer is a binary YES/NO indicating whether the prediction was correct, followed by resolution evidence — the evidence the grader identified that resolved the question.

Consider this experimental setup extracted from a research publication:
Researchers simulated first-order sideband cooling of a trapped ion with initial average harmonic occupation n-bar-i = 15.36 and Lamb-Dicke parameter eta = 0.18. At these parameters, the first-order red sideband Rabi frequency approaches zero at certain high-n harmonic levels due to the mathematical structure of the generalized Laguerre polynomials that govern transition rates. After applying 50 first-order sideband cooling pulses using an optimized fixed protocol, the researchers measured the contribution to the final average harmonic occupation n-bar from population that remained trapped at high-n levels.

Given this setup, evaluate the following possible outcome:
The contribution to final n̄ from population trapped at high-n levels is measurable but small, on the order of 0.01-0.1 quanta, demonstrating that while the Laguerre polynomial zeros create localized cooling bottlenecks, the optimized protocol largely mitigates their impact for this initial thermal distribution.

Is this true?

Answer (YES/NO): NO